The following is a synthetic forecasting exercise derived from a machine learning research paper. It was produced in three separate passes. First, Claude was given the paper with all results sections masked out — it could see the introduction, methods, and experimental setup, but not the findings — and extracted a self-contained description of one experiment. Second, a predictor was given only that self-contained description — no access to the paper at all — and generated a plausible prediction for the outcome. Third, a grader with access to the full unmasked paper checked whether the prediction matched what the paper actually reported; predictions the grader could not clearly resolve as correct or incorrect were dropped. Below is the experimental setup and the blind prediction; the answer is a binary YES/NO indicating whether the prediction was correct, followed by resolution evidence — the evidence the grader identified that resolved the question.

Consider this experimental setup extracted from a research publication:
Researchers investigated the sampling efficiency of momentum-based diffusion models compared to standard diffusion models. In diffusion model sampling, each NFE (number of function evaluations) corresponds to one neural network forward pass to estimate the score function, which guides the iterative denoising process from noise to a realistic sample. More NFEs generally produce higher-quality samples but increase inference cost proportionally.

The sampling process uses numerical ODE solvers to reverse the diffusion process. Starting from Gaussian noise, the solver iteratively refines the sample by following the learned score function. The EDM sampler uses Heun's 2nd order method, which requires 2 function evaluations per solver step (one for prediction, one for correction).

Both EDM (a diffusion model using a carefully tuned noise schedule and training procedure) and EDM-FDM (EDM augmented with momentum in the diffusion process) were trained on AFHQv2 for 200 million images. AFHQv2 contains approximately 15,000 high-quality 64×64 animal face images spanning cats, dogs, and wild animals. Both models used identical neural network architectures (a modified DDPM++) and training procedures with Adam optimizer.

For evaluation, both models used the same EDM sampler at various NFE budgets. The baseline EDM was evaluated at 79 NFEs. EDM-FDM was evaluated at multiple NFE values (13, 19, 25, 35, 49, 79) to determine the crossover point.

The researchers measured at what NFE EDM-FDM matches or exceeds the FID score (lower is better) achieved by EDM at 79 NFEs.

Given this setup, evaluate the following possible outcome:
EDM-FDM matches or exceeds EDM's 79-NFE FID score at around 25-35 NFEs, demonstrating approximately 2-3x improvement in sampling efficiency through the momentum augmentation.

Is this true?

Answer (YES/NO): YES